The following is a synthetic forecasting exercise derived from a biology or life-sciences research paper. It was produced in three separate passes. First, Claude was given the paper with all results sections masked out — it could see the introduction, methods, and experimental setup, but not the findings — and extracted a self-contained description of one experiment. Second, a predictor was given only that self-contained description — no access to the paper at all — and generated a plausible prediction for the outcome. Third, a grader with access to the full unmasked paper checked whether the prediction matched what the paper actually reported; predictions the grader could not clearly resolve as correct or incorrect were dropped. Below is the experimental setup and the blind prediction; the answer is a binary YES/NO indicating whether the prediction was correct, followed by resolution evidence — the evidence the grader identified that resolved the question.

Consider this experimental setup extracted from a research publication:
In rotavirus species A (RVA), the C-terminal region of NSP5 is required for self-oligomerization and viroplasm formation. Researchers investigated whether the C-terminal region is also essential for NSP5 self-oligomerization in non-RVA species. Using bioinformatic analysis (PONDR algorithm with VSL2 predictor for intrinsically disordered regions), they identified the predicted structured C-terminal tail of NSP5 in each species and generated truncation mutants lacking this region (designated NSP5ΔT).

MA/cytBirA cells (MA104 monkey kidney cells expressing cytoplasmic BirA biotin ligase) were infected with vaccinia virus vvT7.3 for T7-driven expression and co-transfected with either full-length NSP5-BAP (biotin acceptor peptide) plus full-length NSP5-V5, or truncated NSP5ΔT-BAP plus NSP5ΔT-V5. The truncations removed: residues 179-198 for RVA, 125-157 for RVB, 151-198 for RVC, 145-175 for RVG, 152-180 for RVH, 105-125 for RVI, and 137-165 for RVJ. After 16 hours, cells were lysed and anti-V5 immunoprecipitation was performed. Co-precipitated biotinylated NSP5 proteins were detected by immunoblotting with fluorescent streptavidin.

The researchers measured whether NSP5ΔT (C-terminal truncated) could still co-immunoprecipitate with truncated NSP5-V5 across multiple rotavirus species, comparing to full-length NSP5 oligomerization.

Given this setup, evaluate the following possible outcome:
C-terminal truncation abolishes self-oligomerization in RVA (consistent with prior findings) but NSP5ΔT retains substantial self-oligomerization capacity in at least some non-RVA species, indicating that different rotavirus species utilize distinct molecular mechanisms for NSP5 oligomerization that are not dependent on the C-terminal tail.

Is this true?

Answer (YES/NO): NO